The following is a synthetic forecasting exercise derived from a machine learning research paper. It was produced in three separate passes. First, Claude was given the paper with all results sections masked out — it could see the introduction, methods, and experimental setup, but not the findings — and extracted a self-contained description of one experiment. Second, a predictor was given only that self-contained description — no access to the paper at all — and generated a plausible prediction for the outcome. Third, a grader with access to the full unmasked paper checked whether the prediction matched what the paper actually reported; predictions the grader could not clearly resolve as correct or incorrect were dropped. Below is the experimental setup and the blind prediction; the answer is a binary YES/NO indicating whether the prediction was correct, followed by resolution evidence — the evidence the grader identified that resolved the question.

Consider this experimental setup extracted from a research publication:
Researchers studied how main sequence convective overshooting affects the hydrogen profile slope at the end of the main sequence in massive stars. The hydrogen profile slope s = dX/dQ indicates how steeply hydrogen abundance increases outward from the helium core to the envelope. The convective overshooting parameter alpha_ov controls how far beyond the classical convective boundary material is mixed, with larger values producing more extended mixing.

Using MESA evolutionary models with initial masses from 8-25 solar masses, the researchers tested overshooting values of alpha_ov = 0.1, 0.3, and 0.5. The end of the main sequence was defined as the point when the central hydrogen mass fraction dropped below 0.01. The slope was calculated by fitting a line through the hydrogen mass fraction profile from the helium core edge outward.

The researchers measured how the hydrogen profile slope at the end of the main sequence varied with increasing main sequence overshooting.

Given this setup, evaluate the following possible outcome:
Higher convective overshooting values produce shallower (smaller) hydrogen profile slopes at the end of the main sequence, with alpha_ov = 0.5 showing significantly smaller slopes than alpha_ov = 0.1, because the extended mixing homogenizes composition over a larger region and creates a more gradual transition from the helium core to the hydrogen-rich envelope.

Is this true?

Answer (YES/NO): NO